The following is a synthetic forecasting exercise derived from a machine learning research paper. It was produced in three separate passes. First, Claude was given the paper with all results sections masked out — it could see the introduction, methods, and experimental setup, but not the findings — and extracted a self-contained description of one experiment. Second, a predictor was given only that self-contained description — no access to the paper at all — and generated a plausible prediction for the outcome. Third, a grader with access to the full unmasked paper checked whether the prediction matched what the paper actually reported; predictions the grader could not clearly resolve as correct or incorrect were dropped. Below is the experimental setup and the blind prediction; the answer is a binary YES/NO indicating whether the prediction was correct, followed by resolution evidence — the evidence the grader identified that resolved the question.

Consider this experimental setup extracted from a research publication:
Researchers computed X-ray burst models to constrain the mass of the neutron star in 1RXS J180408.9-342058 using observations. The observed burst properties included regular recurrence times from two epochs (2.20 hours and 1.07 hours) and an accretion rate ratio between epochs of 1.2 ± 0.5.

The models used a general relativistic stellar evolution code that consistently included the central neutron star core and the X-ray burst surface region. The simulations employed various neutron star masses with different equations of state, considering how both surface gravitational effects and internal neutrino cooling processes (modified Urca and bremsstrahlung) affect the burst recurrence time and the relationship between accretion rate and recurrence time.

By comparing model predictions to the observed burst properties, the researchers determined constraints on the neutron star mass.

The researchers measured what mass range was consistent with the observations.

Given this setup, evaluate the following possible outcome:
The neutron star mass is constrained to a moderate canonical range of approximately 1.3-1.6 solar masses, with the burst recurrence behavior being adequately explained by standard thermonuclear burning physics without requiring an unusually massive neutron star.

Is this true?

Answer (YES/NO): NO